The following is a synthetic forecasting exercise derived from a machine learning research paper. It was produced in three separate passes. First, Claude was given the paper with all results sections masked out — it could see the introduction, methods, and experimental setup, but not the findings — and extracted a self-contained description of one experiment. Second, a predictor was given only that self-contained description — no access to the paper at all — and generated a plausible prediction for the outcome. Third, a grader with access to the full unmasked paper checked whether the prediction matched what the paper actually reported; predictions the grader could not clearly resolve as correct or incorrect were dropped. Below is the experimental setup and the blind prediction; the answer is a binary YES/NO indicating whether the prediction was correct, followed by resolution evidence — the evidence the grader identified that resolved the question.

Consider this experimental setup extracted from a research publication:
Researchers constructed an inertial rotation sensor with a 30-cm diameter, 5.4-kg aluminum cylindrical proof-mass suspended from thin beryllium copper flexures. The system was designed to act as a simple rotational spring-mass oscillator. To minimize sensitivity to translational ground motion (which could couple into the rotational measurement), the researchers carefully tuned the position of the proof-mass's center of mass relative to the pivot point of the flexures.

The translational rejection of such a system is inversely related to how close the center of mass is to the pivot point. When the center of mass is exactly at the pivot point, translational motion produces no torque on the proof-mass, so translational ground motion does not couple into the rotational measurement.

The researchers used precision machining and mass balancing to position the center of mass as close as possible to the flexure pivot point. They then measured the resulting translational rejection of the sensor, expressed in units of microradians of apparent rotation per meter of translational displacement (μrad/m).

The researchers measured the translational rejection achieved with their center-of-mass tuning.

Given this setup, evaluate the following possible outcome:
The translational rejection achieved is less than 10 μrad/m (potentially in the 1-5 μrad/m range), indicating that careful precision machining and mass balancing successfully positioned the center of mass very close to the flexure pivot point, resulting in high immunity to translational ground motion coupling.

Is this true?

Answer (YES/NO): YES